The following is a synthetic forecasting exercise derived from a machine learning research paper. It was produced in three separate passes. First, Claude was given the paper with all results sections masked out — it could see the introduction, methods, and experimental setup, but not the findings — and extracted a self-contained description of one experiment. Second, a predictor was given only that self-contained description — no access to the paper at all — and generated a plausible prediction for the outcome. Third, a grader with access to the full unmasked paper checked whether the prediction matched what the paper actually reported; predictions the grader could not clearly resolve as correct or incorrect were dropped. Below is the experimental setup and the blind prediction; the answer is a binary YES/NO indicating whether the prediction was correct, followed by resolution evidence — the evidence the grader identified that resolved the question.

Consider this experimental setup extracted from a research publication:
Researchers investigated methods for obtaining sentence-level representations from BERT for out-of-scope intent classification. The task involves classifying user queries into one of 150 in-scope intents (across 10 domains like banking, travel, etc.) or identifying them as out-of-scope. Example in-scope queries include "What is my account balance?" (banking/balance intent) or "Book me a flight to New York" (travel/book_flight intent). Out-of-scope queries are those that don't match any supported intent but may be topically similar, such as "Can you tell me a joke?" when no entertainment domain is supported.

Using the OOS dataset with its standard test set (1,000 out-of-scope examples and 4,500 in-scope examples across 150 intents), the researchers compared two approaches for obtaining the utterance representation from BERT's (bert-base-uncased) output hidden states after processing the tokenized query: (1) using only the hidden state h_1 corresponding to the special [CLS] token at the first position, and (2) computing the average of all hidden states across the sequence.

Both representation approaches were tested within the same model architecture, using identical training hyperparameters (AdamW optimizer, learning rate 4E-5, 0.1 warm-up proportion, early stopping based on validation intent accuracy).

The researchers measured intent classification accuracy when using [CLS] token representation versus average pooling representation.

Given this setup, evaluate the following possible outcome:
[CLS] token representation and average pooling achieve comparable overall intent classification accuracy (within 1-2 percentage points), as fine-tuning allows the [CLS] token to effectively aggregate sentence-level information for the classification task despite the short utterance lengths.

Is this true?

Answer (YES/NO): NO